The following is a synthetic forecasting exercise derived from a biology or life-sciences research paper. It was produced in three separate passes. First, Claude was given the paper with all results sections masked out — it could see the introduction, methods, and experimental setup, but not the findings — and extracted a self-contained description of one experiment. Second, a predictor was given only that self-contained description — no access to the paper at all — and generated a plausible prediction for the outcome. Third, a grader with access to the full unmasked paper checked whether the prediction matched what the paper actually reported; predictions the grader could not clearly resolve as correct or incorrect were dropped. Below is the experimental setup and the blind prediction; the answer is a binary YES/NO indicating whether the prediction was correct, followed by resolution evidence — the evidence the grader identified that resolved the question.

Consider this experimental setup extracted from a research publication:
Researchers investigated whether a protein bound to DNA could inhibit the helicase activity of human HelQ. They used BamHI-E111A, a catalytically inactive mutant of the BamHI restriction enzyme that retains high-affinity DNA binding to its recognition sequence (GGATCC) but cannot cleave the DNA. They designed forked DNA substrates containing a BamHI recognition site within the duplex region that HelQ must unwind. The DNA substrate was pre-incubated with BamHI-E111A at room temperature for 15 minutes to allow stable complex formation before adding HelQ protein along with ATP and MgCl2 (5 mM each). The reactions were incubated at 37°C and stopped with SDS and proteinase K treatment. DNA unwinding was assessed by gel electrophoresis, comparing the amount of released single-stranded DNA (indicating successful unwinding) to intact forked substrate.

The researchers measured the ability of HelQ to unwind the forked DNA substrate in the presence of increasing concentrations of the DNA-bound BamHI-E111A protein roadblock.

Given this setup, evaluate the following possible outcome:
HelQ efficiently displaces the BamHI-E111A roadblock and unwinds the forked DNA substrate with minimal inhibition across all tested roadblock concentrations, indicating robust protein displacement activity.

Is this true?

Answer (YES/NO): NO